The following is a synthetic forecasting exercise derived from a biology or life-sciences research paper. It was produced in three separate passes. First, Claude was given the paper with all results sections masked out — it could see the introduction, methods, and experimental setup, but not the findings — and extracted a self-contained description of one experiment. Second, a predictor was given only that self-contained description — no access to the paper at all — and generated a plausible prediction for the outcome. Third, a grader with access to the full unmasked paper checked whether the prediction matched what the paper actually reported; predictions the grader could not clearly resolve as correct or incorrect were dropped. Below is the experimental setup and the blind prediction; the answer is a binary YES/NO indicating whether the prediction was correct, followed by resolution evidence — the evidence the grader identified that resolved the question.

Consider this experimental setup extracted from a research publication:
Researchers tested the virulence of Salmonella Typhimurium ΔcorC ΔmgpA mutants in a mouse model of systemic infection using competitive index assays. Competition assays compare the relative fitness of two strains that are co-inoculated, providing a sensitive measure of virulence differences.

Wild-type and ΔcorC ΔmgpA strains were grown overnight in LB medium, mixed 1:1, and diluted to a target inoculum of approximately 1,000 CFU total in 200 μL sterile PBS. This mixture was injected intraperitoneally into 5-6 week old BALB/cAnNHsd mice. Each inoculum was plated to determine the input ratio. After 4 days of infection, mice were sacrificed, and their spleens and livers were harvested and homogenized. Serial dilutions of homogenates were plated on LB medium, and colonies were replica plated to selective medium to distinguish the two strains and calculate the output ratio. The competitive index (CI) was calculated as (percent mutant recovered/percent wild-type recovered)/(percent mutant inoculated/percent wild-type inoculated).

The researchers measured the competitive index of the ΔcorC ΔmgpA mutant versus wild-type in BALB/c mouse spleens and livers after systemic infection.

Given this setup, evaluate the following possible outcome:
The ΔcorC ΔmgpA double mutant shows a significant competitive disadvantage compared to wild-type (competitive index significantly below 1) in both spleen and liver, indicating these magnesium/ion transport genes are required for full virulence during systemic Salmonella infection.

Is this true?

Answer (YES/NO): YES